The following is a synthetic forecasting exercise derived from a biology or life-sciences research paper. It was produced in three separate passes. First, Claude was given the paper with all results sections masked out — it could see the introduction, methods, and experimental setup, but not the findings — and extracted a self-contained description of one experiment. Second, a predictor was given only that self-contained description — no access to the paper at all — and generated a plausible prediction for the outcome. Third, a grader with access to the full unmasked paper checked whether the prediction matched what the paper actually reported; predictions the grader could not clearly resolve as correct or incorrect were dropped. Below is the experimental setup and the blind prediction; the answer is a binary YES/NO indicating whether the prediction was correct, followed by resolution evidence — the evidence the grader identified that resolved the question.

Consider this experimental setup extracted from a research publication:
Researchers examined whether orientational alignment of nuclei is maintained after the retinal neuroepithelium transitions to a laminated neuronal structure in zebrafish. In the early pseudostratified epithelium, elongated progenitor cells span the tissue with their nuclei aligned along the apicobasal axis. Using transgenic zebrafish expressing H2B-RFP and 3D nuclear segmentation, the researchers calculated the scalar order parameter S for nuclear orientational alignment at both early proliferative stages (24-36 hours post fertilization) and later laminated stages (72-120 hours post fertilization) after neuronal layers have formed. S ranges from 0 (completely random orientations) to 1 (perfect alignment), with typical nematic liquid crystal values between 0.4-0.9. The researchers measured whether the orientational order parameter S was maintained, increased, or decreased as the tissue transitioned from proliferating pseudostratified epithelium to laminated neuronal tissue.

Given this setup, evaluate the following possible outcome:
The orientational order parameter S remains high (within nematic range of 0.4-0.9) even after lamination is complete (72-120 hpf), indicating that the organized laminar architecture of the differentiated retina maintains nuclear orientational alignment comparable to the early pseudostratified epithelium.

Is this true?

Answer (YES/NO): YES